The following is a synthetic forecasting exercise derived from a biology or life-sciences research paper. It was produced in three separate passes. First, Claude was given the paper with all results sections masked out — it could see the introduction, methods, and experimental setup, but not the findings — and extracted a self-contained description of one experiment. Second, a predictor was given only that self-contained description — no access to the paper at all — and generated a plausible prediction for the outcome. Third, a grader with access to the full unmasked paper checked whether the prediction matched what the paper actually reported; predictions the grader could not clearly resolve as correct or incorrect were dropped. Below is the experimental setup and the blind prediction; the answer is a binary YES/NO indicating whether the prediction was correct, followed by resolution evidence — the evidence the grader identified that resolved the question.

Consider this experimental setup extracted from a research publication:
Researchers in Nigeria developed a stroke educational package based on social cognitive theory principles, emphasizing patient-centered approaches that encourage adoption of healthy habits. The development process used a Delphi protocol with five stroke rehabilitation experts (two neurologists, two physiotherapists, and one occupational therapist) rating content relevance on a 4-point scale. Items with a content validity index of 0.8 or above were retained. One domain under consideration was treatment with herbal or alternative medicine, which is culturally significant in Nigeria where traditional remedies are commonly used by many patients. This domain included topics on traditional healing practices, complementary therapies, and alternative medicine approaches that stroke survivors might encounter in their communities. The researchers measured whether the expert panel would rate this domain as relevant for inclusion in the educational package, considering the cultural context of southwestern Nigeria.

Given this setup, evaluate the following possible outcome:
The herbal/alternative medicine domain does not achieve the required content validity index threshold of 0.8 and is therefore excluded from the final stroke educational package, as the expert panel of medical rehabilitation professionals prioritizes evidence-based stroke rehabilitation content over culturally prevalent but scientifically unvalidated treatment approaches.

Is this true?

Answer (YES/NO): YES